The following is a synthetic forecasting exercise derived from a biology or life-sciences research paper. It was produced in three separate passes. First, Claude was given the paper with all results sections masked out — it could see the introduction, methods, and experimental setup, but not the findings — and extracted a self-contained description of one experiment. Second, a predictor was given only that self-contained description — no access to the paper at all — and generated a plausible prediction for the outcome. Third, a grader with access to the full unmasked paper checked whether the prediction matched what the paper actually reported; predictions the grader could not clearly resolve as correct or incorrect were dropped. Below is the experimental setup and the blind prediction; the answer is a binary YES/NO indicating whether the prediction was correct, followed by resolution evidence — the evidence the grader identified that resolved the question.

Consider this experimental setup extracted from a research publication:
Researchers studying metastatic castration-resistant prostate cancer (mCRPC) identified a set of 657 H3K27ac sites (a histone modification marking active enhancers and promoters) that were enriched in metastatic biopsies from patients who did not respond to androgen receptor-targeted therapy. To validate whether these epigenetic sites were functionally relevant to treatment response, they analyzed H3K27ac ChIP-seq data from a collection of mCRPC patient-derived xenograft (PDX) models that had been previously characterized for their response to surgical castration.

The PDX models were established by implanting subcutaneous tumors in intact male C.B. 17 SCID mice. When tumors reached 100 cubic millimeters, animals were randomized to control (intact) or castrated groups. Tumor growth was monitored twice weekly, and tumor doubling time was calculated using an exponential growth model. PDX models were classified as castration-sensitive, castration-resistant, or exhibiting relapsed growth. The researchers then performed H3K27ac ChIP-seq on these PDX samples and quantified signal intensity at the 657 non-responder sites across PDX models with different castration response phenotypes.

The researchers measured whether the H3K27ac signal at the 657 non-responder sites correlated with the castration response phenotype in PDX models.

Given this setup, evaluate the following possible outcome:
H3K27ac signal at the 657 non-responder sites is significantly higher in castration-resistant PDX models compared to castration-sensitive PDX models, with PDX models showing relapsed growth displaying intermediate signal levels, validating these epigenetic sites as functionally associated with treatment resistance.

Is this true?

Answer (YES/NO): NO